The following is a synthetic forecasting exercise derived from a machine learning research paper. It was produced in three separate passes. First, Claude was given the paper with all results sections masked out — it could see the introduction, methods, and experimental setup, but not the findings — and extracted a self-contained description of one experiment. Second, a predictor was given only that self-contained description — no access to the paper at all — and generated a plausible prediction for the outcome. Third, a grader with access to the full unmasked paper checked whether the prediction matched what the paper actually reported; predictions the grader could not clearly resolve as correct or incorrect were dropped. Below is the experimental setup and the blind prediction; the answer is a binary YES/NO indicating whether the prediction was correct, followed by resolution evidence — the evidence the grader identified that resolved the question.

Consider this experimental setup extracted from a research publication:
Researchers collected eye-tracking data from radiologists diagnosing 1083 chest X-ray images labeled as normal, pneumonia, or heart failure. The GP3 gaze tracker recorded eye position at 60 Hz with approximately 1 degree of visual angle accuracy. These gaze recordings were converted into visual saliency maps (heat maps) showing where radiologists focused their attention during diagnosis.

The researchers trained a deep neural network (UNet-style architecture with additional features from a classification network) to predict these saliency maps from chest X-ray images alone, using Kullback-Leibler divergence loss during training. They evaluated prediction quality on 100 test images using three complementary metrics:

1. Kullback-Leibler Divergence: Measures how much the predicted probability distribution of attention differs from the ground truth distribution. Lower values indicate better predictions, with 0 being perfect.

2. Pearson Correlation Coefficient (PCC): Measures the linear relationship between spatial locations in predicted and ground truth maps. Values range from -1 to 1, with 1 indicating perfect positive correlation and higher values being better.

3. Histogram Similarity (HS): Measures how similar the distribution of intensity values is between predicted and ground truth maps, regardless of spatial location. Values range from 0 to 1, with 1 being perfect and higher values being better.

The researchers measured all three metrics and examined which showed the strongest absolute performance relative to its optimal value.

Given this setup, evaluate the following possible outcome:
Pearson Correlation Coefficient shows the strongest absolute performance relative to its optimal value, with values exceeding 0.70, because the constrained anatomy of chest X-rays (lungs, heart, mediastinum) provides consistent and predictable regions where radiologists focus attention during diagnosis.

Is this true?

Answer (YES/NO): NO